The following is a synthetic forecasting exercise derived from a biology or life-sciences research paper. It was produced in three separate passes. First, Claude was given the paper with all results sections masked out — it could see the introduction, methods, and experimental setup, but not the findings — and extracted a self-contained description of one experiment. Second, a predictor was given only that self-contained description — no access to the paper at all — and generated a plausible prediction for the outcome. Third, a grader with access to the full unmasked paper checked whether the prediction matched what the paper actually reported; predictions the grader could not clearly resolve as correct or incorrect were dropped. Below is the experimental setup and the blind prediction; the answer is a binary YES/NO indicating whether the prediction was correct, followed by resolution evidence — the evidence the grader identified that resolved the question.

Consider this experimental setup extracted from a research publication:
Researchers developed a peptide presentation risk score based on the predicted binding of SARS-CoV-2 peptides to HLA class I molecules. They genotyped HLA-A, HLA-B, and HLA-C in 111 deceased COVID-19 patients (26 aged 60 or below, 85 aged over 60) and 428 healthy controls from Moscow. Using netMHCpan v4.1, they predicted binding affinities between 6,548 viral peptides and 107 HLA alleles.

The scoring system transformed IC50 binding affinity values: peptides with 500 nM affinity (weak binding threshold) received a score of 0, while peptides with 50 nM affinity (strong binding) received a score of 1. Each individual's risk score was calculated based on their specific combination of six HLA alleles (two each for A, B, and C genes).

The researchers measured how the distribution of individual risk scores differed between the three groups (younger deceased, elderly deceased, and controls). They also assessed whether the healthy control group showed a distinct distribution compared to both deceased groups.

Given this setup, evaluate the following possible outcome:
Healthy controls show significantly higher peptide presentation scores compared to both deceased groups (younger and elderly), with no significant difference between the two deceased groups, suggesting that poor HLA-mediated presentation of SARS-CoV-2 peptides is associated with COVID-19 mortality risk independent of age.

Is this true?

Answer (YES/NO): NO